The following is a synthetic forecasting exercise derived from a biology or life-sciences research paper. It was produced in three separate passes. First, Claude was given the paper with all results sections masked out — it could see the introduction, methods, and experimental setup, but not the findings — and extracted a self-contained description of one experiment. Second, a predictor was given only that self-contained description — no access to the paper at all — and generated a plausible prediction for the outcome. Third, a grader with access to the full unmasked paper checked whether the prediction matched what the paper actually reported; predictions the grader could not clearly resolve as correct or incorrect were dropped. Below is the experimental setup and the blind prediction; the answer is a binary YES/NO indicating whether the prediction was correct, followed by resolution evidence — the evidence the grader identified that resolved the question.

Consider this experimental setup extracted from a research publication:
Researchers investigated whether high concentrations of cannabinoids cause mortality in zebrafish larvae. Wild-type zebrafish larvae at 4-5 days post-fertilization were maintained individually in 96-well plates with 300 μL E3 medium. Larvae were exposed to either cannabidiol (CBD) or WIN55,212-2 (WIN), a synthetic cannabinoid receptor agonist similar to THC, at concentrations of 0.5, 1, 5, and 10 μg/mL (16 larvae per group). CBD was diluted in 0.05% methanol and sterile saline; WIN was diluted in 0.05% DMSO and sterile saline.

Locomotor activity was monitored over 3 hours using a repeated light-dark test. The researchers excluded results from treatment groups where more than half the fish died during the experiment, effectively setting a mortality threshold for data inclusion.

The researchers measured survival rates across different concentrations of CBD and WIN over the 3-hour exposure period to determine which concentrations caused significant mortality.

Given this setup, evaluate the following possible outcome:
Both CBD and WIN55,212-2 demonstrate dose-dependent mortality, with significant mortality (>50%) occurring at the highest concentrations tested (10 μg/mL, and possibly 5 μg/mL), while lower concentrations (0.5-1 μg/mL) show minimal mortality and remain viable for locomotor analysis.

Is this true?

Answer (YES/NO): NO